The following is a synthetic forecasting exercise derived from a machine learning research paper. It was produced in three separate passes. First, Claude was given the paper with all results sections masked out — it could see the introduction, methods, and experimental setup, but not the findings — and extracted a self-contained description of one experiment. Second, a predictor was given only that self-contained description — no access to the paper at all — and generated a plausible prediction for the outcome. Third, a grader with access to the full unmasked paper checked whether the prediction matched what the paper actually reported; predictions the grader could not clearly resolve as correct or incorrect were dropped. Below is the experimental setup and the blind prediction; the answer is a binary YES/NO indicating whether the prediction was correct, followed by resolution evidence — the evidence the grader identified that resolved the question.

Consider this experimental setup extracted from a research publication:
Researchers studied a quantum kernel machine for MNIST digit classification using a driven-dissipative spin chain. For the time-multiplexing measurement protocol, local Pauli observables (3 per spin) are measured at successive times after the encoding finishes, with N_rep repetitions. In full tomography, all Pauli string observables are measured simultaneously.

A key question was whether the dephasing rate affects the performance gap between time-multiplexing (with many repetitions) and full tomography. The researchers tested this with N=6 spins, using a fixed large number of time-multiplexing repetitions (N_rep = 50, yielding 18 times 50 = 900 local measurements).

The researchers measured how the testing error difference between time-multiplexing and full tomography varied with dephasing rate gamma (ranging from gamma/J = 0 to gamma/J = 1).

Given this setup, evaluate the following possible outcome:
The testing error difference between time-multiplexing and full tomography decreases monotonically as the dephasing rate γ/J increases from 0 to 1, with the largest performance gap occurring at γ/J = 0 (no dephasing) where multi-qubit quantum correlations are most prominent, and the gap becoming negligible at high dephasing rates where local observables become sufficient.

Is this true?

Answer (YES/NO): NO